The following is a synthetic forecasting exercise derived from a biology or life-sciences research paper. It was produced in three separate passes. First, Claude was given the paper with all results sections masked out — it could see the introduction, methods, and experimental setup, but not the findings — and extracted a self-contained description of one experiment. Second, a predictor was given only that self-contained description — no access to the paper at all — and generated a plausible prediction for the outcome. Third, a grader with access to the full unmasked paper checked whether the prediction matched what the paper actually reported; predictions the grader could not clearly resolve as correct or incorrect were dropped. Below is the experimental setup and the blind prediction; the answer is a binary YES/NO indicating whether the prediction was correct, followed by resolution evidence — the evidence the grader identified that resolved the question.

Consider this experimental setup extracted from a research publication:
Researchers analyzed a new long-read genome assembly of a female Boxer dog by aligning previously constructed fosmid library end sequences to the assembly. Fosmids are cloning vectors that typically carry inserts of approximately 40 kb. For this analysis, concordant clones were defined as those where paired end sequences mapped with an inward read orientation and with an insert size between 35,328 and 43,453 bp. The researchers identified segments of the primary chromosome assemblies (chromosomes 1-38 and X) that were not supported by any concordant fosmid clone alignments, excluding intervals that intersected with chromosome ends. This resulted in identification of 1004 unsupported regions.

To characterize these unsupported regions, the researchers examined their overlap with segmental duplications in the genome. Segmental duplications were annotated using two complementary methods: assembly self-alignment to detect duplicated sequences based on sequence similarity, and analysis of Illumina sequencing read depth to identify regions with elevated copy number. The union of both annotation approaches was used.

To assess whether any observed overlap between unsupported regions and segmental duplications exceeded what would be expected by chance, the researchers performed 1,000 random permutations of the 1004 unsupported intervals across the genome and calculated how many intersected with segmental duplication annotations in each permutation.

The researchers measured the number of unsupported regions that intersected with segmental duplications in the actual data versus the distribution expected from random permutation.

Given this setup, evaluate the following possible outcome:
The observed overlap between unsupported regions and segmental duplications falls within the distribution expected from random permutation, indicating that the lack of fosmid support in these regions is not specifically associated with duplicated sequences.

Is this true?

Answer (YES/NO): NO